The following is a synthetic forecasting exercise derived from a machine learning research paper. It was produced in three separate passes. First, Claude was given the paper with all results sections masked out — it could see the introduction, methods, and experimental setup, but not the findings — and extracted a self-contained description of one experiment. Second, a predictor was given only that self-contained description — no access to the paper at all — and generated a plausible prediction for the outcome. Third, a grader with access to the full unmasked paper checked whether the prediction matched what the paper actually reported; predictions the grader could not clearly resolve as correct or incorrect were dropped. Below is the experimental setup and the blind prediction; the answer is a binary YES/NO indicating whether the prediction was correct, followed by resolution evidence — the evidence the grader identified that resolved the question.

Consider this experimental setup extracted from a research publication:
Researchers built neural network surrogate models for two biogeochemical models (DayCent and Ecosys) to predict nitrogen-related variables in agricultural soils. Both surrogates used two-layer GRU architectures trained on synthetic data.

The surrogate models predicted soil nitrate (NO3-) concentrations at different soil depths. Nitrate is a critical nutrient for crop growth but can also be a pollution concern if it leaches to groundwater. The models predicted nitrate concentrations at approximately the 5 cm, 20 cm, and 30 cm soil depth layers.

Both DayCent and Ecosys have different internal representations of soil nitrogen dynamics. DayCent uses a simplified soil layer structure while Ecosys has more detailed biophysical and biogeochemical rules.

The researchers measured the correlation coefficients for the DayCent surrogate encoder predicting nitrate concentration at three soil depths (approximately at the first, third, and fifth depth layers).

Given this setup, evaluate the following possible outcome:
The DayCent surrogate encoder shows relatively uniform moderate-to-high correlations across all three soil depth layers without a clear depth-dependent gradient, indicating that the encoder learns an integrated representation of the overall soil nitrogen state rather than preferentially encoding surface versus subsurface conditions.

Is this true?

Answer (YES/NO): NO